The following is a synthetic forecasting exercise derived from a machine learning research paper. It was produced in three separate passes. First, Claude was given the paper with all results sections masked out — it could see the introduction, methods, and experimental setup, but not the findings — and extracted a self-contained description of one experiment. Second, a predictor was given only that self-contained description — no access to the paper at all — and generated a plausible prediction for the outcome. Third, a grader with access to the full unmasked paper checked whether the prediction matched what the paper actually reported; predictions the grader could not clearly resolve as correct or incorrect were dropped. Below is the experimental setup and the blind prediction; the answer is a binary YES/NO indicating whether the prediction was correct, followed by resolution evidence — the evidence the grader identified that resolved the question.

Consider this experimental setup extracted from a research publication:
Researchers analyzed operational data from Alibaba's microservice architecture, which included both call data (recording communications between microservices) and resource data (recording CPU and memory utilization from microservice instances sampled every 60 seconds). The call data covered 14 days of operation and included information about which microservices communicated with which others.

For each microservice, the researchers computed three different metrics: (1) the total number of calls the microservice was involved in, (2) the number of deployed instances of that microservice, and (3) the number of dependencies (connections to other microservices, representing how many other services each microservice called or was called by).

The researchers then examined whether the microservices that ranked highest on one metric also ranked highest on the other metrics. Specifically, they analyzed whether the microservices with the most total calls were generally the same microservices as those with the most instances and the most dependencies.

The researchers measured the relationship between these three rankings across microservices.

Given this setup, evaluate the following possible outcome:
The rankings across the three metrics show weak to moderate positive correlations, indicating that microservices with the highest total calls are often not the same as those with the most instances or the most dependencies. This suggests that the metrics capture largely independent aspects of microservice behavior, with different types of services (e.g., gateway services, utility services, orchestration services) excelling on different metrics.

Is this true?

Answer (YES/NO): YES